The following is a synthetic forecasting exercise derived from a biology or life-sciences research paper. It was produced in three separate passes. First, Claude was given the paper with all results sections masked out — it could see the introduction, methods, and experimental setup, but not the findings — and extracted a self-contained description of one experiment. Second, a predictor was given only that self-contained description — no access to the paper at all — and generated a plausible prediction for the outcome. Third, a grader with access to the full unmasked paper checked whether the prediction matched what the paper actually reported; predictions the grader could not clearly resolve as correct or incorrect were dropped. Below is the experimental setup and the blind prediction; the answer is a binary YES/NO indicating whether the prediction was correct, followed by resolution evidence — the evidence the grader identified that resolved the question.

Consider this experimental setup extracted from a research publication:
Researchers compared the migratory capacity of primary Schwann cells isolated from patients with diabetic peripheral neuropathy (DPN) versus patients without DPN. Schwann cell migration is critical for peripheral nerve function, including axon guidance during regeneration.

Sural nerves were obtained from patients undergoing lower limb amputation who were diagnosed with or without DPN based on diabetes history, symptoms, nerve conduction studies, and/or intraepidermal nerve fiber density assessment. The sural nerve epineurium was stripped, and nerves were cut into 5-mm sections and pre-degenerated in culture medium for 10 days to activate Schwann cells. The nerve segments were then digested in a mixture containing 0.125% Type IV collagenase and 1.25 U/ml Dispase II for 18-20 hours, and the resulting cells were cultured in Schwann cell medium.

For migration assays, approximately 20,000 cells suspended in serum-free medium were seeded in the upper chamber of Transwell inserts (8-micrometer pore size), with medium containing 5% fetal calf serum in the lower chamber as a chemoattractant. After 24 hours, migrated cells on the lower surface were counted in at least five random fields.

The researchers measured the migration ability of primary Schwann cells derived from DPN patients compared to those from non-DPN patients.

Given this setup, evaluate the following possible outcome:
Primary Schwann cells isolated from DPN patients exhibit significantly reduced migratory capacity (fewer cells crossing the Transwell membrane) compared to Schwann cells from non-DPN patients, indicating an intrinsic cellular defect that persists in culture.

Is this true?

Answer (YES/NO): YES